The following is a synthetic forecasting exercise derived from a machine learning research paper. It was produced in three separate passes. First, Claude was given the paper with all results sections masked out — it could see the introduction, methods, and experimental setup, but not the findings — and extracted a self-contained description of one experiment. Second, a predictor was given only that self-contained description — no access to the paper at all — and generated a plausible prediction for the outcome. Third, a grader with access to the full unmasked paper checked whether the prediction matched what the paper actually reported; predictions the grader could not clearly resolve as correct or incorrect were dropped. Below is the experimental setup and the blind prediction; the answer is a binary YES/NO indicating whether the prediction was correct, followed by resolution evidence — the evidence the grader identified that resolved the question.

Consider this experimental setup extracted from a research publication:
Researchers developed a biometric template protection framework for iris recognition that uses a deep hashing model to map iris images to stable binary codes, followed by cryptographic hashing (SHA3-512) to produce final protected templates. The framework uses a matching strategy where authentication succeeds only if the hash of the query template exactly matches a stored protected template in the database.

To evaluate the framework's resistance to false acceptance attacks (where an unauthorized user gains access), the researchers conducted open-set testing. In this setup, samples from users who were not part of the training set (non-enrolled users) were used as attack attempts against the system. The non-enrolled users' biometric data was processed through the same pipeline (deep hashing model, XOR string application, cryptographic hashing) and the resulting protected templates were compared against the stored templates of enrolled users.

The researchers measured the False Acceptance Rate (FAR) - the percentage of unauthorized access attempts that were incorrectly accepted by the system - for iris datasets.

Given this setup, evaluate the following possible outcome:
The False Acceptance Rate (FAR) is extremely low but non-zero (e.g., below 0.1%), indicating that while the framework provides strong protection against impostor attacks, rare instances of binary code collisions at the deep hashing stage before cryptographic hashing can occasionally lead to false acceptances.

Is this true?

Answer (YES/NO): NO